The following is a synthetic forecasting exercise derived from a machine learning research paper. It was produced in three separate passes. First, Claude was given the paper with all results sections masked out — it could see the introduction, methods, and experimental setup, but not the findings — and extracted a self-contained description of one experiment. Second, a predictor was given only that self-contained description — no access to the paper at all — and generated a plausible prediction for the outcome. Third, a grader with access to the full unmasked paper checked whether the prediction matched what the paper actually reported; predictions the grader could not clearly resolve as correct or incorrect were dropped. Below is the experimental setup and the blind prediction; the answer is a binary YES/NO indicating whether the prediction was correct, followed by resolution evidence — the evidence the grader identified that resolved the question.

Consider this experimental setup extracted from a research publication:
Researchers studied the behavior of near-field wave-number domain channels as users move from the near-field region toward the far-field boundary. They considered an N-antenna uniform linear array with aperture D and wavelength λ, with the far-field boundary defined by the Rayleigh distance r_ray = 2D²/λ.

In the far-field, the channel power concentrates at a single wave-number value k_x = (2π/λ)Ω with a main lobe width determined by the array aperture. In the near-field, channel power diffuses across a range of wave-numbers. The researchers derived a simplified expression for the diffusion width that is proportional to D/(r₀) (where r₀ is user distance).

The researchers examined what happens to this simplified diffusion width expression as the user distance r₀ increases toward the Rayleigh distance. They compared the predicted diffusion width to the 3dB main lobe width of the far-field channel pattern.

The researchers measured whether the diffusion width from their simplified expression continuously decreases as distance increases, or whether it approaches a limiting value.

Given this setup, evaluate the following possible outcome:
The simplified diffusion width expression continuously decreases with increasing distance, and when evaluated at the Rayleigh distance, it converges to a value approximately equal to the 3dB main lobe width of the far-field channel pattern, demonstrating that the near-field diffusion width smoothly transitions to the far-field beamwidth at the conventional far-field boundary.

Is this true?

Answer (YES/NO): NO